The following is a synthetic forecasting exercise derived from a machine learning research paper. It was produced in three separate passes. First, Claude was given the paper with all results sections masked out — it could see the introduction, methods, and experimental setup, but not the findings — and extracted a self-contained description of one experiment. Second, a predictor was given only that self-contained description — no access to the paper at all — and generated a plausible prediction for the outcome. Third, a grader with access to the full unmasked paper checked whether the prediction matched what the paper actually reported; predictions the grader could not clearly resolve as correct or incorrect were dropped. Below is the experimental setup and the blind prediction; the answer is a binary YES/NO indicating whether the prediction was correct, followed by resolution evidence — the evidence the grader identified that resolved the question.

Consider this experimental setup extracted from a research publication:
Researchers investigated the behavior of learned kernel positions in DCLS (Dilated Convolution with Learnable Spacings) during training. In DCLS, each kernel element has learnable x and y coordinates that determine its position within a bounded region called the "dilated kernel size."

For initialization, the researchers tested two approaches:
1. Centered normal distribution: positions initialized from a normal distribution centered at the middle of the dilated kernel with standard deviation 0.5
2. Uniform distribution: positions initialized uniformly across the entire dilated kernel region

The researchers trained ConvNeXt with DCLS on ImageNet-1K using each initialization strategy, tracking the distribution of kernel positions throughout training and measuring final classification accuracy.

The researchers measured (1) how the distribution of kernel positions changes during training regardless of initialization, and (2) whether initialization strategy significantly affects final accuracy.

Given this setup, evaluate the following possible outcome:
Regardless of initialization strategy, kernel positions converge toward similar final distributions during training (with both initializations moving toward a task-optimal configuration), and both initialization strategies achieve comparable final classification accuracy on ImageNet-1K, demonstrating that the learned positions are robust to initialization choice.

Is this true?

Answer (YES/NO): YES